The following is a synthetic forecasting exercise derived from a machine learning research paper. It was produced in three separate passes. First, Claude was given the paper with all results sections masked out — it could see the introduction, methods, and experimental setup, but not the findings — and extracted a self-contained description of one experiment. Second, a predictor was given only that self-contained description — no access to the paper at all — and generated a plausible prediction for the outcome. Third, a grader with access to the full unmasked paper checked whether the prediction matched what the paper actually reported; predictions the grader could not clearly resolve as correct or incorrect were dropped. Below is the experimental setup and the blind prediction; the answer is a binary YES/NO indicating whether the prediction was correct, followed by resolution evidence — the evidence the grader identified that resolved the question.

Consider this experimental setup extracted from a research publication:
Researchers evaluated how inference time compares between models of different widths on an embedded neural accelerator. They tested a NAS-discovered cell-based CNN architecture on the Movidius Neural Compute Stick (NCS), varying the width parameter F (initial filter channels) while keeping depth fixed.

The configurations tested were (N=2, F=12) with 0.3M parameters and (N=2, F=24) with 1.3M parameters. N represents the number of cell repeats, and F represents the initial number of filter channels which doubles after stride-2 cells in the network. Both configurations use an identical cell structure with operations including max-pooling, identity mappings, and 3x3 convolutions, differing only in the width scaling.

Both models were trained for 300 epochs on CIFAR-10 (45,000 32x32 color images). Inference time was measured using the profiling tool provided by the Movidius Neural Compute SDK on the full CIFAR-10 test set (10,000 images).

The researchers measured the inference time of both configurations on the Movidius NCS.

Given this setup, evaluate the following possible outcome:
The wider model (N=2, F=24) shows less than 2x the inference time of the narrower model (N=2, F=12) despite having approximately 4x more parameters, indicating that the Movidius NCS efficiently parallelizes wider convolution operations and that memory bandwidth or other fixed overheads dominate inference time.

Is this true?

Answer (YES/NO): NO